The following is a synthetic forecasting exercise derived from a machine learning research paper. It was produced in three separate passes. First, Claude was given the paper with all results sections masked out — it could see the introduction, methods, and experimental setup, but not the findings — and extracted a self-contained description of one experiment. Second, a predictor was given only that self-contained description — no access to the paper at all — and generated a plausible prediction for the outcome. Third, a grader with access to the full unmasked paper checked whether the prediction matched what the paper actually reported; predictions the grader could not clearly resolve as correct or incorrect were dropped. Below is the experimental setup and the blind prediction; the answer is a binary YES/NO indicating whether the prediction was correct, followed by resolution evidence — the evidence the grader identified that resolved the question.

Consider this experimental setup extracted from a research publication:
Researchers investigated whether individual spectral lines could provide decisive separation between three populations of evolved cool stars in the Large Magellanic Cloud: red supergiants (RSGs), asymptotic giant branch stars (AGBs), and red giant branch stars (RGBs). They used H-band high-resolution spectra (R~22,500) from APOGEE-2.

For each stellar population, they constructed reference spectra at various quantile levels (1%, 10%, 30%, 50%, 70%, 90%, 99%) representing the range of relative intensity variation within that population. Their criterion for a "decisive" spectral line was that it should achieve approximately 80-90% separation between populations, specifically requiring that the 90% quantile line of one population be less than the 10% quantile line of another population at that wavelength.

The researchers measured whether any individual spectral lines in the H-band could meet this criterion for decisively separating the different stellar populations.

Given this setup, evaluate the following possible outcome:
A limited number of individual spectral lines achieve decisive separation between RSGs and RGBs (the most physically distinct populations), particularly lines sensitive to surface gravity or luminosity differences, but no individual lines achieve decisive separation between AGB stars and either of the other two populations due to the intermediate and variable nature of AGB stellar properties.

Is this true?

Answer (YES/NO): NO